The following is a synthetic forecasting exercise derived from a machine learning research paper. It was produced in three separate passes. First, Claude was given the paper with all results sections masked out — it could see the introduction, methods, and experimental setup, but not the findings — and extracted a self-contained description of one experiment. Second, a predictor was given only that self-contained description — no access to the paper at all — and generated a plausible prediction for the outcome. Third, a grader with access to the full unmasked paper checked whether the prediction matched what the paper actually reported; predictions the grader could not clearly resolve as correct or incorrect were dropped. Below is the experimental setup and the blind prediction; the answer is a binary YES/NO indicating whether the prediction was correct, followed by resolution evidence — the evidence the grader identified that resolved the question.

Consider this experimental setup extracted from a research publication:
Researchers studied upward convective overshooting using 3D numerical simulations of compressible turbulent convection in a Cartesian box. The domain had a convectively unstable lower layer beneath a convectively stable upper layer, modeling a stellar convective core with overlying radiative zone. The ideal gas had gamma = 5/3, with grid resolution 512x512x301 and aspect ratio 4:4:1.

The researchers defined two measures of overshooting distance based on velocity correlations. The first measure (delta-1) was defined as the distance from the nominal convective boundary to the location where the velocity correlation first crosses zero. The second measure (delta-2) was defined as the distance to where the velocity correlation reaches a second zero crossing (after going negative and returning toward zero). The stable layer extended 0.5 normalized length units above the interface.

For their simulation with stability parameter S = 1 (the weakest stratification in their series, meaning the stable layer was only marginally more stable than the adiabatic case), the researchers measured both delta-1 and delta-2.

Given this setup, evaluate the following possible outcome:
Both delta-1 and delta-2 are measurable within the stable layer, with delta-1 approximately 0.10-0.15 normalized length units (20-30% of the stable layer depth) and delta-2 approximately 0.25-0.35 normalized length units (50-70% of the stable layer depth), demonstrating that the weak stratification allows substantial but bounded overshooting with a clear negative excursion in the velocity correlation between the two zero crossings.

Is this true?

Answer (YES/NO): NO